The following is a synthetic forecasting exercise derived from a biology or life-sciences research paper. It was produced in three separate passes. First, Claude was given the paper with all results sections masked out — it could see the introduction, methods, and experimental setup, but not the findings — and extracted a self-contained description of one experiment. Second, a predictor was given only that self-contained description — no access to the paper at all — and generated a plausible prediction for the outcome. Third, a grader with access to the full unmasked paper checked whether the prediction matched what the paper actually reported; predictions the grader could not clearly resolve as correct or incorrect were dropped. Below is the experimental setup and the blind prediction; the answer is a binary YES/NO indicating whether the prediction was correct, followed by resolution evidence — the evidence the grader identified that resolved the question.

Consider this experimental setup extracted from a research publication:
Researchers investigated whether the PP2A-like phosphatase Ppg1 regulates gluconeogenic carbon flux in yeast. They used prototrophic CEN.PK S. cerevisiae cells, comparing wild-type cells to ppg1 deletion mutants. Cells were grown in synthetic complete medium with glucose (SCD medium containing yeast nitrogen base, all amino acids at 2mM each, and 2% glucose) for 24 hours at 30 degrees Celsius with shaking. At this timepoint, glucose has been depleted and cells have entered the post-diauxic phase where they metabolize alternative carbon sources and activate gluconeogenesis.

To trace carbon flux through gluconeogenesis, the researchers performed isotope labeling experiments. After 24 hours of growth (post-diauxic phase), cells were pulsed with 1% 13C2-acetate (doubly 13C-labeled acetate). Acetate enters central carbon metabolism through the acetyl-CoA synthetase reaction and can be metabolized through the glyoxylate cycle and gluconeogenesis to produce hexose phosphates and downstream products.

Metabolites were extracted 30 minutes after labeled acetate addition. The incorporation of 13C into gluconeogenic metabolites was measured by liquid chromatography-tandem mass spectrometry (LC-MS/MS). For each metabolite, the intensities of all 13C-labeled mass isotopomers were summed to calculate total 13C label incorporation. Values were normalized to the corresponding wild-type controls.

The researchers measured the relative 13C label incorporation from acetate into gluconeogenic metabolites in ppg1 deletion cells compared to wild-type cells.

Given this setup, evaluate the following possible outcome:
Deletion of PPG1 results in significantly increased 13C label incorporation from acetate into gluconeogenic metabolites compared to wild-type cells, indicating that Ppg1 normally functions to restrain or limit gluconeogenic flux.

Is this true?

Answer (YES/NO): YES